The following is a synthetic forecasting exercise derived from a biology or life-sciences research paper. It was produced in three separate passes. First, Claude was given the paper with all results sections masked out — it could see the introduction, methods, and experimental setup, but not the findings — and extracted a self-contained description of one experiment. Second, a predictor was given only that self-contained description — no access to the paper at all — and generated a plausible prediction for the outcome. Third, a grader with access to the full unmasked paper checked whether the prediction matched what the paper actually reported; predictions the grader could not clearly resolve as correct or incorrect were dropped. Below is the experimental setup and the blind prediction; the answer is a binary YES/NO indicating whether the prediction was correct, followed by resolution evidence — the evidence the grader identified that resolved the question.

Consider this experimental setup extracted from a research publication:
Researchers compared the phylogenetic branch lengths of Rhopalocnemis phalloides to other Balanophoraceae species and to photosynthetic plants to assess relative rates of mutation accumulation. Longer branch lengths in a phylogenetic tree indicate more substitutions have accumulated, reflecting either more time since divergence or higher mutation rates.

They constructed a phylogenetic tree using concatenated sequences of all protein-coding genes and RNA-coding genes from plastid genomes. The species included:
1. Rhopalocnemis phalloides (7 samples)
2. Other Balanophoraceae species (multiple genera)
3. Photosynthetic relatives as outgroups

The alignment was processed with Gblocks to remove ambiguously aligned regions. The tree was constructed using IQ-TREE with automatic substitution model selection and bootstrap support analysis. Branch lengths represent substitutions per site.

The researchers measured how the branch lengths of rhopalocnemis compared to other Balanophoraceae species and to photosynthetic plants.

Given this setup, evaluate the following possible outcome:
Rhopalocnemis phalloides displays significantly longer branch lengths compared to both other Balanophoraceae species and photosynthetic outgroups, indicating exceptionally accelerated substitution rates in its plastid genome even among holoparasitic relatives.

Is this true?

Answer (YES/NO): YES